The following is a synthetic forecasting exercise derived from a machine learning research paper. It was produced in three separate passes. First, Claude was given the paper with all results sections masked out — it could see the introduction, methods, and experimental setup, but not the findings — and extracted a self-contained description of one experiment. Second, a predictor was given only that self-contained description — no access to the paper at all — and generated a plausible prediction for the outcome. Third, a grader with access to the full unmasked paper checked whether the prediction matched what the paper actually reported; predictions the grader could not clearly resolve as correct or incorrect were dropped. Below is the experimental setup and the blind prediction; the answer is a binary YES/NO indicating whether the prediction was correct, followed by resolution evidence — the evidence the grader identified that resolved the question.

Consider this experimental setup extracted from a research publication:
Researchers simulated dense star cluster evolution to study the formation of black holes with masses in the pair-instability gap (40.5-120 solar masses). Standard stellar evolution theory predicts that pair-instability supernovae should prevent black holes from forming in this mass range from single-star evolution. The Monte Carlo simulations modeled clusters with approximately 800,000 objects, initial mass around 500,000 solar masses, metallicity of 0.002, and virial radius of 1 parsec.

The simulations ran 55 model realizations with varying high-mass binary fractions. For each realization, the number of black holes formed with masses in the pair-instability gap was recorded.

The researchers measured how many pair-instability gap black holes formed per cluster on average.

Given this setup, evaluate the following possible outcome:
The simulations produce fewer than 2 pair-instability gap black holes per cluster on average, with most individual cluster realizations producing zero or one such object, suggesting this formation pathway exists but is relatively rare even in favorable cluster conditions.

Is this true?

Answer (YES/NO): NO